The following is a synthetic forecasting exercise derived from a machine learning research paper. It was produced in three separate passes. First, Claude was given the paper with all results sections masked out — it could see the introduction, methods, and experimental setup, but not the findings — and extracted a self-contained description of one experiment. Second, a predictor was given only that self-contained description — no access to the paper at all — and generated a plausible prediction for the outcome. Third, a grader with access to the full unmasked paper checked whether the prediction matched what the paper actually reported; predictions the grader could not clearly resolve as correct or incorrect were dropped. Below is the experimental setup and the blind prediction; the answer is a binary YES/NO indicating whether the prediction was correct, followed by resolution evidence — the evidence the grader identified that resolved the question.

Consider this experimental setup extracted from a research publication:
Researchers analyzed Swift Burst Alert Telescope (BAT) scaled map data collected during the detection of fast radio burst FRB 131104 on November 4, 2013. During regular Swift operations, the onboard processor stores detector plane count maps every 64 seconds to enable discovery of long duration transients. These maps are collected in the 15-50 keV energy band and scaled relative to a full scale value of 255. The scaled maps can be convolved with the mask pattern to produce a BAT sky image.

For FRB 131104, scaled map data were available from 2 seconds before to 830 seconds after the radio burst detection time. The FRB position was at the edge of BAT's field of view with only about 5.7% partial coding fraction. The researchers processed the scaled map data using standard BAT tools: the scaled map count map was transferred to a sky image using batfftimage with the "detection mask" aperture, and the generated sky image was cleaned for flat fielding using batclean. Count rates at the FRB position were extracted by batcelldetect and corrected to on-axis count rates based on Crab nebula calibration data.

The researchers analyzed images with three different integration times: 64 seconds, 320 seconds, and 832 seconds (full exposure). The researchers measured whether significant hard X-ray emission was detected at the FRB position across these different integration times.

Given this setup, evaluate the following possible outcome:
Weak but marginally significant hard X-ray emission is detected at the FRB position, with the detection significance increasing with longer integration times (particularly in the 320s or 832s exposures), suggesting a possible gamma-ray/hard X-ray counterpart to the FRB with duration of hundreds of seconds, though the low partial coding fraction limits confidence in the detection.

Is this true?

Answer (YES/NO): NO